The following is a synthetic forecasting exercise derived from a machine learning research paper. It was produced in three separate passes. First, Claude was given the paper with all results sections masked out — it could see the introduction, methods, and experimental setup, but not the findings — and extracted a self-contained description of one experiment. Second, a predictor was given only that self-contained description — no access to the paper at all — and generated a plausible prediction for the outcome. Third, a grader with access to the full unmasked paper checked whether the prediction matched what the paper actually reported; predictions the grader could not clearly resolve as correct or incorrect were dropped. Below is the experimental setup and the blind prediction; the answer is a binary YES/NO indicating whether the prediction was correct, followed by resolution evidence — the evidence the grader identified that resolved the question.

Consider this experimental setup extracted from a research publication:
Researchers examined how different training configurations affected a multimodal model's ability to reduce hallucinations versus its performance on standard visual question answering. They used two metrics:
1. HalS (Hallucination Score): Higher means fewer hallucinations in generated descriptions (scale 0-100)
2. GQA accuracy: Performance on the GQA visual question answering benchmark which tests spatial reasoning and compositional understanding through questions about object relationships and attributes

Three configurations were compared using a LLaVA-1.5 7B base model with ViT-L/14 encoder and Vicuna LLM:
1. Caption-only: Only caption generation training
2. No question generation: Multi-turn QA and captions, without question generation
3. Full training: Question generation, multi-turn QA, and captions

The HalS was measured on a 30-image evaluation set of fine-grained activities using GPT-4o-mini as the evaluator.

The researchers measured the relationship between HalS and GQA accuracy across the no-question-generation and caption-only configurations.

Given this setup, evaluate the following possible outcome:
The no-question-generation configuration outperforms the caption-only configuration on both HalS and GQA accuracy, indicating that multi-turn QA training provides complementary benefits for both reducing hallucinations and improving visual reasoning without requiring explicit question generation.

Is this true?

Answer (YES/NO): NO